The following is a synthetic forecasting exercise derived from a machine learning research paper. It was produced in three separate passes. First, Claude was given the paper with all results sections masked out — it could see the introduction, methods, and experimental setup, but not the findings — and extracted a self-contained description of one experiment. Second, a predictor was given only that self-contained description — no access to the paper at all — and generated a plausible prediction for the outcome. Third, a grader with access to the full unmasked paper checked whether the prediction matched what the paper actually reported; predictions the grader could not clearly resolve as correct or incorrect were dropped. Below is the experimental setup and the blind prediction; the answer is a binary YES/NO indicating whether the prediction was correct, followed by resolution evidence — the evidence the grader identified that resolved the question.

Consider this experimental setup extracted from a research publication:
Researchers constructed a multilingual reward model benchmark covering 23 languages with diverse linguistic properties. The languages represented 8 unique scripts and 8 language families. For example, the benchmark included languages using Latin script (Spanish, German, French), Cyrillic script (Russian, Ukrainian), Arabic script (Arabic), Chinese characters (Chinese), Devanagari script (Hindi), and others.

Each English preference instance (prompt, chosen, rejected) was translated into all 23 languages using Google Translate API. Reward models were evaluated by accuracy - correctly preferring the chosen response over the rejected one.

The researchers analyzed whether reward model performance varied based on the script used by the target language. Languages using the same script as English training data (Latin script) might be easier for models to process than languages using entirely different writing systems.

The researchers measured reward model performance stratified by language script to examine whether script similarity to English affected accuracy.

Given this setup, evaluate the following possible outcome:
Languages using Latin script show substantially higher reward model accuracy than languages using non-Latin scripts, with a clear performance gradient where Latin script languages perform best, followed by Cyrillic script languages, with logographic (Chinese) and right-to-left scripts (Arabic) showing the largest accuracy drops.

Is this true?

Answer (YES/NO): NO